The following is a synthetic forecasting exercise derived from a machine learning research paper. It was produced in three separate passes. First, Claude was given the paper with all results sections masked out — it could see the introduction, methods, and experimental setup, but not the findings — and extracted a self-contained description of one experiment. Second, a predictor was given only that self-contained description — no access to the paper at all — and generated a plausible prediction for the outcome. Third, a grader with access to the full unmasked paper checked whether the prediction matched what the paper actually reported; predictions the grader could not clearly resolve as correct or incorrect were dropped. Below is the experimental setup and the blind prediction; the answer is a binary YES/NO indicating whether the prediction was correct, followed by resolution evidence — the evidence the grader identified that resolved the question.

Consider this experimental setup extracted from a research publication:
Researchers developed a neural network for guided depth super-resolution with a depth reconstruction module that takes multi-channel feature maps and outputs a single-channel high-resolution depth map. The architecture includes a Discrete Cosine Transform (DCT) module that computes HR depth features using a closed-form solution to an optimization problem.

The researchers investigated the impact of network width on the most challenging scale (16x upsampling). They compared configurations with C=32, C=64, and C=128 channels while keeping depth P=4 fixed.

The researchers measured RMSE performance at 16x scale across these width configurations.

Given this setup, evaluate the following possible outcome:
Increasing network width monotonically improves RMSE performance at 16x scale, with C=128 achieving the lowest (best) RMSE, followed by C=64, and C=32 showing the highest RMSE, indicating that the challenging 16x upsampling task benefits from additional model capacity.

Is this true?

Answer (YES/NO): YES